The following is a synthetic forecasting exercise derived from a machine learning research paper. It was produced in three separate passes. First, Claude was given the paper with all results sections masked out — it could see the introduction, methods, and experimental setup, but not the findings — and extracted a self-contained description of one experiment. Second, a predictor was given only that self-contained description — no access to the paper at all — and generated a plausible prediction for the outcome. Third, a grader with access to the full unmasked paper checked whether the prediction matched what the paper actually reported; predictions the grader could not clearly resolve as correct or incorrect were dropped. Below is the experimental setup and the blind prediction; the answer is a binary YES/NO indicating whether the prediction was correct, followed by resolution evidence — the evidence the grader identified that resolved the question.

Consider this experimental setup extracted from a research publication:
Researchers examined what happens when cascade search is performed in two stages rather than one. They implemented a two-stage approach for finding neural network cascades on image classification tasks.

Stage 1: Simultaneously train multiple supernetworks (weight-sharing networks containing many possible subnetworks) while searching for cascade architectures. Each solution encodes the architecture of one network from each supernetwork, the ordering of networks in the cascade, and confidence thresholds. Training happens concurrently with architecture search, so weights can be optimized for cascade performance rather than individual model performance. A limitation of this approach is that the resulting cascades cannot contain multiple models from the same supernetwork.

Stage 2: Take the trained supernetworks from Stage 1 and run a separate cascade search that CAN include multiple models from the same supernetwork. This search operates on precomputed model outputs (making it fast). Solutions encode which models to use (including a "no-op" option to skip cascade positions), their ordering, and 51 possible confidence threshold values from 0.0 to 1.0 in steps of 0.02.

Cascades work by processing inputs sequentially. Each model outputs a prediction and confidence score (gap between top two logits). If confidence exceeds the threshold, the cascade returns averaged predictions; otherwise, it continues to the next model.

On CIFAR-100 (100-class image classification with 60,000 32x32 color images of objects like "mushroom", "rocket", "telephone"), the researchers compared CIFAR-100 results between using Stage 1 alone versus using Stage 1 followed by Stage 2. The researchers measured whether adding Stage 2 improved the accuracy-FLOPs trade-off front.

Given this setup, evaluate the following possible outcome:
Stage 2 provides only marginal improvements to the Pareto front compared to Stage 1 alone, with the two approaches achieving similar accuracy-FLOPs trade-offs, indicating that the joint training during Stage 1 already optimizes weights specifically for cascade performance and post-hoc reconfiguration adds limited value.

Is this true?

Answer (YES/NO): NO